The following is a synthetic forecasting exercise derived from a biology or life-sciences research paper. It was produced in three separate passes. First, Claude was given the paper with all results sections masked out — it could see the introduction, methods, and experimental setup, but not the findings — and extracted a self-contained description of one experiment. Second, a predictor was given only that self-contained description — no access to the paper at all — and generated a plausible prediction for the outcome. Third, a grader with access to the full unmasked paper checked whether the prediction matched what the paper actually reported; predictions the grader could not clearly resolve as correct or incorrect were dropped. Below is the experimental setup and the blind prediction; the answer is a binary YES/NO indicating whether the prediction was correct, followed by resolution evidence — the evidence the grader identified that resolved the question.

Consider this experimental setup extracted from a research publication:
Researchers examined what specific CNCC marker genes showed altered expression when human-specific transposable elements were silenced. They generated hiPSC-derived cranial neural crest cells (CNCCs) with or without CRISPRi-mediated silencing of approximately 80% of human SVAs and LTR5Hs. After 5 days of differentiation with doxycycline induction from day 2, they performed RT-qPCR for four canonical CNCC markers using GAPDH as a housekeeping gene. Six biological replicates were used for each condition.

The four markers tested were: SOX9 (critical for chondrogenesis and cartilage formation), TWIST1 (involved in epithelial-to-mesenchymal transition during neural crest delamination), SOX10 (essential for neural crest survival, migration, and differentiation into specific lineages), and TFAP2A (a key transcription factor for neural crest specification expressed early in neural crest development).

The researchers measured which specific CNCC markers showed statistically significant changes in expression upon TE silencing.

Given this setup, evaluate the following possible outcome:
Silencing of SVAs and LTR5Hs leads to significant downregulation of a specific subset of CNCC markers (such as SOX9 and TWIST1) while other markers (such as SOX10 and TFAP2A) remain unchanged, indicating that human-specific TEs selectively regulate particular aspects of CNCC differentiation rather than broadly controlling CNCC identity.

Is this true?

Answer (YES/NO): NO